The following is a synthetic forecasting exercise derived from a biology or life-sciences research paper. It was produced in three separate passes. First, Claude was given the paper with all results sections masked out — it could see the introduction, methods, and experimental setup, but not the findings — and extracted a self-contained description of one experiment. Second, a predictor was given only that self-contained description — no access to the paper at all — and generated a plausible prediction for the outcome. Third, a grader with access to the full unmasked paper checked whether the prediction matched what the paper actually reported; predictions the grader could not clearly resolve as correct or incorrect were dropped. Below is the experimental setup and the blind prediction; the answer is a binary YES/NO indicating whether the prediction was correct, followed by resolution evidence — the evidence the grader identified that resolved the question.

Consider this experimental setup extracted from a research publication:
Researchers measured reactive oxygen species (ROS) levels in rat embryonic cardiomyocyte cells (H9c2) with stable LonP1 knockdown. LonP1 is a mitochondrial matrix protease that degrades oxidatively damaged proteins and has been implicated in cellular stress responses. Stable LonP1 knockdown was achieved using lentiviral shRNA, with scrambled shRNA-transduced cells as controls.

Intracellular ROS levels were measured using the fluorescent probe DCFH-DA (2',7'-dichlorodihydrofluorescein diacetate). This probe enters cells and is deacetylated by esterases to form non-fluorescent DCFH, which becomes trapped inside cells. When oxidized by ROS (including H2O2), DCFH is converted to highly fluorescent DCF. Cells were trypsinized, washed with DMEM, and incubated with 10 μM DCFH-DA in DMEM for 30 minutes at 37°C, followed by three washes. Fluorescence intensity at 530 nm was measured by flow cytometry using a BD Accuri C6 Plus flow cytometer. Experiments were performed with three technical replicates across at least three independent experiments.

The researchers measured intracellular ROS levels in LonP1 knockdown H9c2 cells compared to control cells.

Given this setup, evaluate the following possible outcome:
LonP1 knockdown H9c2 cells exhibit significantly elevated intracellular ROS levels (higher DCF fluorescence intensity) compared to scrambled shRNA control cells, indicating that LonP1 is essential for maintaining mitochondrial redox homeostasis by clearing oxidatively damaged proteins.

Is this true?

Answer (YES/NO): YES